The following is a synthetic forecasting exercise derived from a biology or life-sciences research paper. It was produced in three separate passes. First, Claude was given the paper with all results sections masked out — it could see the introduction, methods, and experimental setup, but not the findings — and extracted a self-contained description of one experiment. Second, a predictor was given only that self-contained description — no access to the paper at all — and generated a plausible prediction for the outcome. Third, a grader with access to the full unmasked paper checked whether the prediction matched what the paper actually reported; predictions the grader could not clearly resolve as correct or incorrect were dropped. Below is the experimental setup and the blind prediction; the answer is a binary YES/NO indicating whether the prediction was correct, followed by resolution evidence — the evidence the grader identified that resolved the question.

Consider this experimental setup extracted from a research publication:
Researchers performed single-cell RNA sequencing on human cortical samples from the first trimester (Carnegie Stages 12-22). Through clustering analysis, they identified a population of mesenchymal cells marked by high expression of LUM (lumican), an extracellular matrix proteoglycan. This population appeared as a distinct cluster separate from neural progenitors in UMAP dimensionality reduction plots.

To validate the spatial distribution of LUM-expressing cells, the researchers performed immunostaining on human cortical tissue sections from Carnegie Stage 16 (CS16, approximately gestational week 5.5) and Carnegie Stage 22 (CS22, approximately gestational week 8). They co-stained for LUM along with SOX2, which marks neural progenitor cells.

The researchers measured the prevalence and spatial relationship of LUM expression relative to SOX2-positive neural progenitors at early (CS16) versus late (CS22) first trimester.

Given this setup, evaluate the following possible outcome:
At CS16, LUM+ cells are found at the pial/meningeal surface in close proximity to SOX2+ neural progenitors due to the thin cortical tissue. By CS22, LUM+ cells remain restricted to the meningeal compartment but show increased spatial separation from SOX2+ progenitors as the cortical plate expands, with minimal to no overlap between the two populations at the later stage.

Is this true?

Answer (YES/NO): NO